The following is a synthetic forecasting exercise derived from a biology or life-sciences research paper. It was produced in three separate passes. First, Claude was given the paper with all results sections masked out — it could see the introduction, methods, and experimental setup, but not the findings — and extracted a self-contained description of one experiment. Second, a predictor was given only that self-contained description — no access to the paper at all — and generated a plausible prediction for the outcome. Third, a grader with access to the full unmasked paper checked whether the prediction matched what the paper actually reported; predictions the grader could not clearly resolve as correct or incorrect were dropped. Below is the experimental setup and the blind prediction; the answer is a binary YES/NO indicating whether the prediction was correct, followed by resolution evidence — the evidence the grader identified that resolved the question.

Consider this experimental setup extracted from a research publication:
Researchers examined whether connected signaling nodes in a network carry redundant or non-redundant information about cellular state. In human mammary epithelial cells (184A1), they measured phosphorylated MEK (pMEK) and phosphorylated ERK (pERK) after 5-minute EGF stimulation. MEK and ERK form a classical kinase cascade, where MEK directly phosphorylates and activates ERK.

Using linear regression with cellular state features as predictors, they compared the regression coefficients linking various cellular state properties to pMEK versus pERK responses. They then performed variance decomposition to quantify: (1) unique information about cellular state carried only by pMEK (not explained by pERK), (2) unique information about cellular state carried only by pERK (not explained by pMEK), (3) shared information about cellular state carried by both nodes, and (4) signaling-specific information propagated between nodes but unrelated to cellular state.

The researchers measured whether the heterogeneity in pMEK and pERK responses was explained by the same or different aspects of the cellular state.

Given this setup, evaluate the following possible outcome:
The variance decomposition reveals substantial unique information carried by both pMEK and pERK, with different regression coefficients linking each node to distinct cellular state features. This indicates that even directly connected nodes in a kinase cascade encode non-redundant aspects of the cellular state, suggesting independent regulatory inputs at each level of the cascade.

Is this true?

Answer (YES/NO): YES